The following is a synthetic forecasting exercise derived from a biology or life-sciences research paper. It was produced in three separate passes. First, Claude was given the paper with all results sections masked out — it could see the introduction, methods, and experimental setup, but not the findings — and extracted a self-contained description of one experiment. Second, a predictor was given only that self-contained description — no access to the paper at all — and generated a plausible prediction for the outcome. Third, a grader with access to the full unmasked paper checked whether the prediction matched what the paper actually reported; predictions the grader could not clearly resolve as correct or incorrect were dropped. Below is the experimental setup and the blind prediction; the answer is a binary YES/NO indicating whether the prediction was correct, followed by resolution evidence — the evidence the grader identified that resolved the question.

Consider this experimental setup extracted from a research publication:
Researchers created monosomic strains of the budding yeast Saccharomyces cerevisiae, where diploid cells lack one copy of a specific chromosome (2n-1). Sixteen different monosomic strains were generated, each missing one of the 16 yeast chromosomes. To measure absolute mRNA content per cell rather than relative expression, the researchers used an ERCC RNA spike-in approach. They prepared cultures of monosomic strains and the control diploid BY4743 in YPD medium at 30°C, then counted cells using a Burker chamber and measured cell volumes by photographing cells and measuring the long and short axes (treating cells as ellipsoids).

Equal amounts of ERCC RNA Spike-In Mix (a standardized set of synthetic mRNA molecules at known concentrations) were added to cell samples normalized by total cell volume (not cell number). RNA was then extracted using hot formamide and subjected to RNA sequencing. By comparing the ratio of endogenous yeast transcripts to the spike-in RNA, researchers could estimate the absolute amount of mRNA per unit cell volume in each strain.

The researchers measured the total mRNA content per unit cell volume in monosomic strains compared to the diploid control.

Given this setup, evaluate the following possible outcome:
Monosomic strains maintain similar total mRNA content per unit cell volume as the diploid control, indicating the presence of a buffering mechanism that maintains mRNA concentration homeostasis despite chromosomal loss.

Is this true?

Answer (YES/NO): NO